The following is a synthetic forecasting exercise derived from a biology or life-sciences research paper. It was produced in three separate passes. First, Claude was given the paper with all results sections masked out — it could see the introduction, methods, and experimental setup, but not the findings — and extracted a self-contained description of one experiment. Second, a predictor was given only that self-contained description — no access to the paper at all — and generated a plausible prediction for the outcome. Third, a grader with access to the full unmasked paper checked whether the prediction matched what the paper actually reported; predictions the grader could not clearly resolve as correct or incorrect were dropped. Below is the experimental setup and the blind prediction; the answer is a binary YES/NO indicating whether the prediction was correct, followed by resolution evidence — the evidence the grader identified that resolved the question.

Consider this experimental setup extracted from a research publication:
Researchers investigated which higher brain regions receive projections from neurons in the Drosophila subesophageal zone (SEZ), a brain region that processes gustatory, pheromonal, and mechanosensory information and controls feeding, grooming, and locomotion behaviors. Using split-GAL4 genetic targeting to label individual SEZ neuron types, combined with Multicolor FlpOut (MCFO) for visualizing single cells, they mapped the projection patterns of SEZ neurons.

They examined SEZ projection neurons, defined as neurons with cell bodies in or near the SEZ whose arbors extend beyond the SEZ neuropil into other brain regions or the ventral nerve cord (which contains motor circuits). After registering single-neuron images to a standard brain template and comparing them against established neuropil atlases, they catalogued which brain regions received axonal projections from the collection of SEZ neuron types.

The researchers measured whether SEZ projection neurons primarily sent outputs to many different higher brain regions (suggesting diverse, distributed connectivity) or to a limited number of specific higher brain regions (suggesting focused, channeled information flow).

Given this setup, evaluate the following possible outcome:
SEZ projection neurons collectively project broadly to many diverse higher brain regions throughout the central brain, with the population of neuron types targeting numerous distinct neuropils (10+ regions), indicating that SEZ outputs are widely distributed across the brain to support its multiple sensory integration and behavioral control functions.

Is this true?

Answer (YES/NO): NO